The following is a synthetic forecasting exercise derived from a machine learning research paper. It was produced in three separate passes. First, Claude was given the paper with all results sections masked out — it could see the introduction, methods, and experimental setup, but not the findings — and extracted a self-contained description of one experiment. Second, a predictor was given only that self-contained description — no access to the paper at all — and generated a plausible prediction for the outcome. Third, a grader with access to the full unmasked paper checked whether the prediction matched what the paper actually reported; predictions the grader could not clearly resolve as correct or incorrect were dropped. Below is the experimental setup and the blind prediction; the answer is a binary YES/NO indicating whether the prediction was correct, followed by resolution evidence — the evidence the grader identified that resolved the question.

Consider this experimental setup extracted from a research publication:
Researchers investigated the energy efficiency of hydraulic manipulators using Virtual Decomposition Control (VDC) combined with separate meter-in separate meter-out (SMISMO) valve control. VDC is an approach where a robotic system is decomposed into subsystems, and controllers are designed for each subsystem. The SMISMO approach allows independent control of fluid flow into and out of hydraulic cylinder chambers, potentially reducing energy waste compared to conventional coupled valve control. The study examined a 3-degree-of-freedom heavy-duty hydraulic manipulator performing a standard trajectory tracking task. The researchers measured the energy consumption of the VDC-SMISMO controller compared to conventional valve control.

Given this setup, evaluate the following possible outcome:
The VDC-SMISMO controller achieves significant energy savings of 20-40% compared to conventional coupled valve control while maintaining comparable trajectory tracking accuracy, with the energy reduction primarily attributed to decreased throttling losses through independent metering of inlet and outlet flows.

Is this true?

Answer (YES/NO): NO